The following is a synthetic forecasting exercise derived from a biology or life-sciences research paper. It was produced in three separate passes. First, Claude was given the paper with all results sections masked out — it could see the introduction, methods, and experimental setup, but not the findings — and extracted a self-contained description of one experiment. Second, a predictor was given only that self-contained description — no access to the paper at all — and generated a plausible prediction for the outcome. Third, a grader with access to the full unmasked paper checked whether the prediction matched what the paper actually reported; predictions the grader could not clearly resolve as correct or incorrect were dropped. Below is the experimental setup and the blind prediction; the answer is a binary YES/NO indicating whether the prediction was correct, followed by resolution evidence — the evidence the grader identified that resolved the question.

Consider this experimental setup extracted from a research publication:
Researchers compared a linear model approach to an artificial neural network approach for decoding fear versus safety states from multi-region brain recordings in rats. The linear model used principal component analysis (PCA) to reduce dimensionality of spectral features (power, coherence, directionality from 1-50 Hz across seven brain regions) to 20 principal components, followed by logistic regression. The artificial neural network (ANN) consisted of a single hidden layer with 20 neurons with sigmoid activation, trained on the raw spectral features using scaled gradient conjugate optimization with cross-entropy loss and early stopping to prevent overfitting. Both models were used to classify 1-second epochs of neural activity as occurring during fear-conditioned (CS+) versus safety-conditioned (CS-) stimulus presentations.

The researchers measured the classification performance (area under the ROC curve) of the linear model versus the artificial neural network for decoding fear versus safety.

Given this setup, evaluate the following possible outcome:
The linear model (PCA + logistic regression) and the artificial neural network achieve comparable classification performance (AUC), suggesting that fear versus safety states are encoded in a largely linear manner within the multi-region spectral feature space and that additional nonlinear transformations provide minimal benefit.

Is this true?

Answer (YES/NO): YES